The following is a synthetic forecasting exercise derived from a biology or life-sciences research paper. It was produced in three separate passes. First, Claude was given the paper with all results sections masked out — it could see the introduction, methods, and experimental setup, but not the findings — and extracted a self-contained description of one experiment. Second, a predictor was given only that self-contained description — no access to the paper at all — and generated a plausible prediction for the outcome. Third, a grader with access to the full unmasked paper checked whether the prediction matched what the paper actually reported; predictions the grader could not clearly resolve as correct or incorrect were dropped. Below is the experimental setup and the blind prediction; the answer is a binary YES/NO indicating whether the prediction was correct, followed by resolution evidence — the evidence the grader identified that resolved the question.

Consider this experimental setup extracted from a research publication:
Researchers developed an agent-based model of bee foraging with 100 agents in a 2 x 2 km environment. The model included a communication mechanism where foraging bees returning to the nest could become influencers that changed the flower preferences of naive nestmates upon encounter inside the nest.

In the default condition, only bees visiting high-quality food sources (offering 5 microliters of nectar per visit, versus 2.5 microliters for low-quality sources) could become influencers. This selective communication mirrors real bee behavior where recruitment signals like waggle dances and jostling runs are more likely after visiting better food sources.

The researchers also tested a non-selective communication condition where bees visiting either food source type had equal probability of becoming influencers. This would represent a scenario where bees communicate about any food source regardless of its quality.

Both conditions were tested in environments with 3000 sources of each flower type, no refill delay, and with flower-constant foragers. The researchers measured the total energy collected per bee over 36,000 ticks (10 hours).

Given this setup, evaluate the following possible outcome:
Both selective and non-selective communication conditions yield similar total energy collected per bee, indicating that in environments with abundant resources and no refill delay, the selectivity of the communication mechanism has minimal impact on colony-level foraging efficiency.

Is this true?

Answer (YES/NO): NO